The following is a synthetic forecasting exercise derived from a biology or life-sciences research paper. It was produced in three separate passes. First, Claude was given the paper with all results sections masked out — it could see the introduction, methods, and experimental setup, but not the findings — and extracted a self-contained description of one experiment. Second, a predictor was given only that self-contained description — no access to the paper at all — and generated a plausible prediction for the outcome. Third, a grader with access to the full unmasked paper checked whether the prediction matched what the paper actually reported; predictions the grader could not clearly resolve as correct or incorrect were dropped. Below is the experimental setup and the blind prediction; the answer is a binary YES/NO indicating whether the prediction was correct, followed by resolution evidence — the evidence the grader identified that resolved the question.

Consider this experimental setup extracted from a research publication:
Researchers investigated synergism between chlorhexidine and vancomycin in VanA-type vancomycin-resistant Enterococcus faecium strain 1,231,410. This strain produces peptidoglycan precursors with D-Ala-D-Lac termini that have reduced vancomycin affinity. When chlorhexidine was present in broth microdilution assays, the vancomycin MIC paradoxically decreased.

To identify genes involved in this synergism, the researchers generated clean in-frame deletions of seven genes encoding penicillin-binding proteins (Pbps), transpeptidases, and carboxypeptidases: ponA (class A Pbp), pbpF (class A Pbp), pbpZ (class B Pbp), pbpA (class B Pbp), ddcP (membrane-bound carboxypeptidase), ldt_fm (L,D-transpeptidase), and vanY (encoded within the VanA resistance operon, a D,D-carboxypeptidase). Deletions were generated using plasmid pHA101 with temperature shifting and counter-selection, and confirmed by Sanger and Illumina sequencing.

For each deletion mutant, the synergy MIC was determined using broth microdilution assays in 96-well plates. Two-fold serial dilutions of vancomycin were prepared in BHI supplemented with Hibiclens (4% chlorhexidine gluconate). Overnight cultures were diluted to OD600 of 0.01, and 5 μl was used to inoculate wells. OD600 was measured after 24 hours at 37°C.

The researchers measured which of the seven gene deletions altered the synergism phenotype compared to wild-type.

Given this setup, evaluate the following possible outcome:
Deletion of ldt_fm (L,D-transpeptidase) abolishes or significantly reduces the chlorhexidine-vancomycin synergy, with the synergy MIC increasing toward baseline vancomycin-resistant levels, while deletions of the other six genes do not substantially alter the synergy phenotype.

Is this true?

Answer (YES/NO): NO